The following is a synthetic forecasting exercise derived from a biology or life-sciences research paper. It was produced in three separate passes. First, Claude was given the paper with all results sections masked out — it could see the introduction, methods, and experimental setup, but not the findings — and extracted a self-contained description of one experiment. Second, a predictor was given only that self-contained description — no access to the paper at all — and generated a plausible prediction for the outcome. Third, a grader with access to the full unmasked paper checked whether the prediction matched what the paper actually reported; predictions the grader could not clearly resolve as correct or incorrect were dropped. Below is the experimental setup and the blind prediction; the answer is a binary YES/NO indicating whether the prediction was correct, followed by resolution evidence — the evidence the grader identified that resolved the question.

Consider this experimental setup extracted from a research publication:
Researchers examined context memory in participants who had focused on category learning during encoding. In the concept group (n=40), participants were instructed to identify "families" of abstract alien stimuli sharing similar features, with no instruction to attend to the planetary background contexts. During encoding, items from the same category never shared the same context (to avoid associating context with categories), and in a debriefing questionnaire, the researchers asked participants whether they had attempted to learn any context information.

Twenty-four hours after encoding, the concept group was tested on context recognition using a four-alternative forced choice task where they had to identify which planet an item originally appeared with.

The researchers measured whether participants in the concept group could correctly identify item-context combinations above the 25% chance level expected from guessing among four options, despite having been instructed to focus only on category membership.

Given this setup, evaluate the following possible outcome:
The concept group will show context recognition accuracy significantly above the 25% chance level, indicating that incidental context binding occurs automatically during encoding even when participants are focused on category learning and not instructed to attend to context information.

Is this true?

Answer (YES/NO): YES